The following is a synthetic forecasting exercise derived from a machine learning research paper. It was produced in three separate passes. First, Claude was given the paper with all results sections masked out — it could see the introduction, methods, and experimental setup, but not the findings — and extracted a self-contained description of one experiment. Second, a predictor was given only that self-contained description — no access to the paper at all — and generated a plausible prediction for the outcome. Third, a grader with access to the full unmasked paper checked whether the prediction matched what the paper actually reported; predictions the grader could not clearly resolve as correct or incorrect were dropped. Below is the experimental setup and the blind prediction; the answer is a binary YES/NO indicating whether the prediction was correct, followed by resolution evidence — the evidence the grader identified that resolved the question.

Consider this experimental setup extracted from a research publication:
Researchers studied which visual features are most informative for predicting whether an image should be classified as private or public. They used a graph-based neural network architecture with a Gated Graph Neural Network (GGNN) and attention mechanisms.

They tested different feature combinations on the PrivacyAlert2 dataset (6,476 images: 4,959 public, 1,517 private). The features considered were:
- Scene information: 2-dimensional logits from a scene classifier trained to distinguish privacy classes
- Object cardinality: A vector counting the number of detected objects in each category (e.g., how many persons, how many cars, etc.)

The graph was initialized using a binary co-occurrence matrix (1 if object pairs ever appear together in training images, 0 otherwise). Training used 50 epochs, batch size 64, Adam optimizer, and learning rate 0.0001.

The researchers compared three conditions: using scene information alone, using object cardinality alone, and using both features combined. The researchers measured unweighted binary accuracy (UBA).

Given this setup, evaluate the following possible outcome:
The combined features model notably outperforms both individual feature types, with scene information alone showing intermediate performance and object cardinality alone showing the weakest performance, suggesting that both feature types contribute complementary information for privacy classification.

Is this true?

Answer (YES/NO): YES